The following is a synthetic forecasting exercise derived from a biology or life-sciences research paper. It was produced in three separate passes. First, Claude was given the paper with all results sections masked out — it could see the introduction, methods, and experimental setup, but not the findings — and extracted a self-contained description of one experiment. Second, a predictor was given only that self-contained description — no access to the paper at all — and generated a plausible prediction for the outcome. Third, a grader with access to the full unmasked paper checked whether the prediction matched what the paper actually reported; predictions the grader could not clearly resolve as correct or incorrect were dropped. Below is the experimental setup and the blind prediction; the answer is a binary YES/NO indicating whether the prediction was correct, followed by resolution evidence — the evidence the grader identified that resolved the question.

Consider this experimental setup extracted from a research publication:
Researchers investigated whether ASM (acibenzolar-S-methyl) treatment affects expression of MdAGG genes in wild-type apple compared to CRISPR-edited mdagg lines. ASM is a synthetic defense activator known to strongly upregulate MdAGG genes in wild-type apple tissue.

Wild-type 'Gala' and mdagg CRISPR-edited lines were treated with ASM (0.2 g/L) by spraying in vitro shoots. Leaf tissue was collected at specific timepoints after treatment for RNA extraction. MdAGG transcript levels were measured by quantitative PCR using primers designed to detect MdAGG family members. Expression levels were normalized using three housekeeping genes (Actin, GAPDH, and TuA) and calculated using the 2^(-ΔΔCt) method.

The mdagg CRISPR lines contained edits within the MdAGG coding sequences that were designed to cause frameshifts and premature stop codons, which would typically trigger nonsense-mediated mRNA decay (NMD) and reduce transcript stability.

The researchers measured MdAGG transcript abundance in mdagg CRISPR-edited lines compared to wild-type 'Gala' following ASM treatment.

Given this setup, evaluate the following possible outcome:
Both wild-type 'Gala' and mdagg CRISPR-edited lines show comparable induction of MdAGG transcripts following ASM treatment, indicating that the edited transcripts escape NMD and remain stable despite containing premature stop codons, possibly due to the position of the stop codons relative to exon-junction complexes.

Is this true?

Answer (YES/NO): NO